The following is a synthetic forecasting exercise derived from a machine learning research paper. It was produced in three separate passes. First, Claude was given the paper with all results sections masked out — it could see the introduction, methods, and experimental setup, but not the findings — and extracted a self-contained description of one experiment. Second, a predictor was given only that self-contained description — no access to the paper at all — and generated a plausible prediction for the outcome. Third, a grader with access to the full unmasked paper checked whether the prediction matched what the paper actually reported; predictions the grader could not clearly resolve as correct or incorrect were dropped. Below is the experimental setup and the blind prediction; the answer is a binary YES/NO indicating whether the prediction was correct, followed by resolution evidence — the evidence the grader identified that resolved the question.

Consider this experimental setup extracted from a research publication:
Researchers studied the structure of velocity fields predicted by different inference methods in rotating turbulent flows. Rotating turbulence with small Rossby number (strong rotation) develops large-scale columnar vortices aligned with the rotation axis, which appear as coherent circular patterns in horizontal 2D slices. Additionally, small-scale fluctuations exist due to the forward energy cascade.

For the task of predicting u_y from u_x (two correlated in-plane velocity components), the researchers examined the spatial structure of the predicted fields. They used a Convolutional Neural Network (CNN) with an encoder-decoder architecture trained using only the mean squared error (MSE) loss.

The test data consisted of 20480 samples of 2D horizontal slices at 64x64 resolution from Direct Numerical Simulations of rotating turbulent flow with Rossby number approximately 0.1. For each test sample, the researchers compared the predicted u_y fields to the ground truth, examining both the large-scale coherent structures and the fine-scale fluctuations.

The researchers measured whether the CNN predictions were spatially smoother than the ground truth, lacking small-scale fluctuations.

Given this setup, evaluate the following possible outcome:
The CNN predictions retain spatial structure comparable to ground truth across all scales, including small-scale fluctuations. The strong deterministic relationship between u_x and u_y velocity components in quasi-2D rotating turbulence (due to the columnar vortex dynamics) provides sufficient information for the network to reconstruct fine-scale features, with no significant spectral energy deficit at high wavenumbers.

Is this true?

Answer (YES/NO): NO